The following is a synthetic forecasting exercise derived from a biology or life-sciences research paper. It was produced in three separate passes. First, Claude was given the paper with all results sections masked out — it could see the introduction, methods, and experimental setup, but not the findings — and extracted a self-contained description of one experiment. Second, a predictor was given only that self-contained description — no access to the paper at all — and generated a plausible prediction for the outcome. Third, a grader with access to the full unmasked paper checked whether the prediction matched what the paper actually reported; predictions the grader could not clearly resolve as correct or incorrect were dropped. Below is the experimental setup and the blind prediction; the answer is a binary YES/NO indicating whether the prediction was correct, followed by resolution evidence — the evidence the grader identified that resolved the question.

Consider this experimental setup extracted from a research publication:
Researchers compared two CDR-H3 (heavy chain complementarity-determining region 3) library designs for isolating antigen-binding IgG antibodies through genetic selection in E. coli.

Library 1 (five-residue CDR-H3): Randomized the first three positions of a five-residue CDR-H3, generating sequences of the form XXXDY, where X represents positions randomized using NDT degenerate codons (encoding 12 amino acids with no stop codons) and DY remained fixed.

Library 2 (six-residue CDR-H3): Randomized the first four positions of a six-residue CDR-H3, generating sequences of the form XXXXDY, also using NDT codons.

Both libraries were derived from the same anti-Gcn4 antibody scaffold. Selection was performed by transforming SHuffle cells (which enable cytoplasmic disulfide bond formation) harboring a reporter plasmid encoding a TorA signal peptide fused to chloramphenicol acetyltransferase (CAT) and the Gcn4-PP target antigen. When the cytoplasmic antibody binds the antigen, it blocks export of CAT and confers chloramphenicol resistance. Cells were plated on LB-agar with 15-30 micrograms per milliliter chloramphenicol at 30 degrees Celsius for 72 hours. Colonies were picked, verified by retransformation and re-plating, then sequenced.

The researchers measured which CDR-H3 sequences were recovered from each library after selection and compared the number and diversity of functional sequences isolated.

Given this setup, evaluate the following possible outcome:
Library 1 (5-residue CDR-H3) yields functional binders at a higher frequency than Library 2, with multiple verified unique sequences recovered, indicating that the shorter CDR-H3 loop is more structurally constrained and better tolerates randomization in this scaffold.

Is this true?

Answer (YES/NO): YES